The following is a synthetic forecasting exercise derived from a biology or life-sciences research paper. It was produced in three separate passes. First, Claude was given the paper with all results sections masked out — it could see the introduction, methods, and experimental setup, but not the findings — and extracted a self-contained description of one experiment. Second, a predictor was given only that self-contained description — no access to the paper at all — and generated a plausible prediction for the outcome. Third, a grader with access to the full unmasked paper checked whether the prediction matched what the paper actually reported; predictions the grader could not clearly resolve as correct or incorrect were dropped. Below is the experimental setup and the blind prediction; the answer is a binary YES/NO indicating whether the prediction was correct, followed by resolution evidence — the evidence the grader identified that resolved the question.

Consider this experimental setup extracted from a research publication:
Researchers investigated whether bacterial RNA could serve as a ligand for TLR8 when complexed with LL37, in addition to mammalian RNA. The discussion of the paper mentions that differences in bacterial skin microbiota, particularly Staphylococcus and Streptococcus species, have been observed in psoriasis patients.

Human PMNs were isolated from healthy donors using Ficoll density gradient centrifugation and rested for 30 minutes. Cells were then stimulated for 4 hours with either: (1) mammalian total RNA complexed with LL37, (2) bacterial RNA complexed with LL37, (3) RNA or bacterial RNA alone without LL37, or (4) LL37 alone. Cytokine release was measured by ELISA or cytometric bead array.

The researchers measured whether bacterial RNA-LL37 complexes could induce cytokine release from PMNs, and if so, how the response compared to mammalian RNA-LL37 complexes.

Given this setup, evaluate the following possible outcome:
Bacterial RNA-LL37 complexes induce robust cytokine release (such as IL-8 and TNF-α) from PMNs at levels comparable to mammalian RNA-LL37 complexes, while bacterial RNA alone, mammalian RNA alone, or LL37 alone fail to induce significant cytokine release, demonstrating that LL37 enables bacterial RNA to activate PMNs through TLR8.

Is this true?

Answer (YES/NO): YES